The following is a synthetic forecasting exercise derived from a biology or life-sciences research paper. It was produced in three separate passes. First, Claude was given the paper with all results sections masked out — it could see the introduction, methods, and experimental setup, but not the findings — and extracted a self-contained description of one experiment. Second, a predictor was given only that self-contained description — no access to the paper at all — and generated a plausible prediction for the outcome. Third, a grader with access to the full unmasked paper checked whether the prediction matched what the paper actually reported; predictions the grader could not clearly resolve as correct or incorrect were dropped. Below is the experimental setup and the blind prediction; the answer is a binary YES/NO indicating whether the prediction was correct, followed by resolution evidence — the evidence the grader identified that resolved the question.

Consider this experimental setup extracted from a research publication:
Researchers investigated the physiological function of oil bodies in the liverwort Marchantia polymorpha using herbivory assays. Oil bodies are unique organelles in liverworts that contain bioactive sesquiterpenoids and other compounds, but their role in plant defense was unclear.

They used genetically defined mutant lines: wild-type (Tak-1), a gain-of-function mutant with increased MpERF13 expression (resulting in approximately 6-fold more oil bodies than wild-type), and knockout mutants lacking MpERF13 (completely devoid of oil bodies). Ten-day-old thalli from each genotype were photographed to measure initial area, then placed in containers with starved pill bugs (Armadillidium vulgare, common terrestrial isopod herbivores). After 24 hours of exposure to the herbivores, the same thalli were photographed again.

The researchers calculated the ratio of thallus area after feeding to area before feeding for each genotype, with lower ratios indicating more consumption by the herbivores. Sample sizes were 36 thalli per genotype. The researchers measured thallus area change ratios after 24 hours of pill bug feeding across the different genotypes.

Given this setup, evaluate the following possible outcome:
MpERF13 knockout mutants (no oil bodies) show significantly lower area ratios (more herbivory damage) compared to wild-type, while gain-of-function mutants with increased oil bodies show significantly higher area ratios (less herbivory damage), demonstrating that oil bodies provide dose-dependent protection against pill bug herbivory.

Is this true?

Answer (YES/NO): NO